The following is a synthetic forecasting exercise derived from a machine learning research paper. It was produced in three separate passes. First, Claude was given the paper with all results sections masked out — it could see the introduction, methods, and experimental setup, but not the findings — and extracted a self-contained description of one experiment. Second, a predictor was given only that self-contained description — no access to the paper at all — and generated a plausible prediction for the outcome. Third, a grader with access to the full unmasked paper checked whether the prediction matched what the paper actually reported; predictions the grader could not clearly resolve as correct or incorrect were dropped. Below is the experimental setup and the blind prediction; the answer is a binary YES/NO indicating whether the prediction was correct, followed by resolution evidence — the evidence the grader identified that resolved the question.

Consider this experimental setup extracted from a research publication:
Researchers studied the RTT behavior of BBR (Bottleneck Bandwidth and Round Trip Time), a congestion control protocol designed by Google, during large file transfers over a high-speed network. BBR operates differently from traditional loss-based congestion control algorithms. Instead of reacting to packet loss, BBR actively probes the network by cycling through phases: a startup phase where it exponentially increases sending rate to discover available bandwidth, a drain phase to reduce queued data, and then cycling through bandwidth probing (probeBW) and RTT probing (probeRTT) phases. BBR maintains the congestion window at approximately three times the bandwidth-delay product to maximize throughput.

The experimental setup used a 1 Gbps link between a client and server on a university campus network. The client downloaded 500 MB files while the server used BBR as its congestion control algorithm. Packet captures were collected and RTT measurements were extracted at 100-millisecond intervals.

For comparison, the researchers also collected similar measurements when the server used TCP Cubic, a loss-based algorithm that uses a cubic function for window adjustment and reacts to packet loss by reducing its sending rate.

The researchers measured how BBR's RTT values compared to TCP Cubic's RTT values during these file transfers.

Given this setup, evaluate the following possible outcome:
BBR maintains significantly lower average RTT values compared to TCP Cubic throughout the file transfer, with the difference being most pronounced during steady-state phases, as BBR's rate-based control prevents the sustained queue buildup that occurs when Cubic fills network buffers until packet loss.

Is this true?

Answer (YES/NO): NO